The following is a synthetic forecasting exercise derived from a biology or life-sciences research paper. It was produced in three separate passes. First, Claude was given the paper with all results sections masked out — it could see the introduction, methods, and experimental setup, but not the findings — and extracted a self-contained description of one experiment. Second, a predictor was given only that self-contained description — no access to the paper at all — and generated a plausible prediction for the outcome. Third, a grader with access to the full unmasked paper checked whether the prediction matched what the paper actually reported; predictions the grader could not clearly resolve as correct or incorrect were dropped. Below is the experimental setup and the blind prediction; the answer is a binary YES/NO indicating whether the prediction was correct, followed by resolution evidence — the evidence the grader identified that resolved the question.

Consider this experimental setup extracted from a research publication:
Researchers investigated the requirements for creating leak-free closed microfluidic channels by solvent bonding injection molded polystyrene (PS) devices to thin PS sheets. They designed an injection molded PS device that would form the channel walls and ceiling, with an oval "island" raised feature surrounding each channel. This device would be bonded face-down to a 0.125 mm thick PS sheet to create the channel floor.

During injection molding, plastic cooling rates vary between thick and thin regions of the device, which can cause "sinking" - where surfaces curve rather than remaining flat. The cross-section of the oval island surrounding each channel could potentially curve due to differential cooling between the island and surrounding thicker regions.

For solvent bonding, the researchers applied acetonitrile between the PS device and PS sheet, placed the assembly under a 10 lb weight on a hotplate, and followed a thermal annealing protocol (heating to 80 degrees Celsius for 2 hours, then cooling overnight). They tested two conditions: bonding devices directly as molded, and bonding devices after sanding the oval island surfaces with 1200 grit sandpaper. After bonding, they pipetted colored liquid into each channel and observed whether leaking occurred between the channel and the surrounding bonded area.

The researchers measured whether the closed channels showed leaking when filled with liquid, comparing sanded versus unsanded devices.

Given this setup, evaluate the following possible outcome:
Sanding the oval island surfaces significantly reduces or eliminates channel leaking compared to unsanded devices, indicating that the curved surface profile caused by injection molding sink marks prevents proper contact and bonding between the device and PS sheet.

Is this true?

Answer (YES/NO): YES